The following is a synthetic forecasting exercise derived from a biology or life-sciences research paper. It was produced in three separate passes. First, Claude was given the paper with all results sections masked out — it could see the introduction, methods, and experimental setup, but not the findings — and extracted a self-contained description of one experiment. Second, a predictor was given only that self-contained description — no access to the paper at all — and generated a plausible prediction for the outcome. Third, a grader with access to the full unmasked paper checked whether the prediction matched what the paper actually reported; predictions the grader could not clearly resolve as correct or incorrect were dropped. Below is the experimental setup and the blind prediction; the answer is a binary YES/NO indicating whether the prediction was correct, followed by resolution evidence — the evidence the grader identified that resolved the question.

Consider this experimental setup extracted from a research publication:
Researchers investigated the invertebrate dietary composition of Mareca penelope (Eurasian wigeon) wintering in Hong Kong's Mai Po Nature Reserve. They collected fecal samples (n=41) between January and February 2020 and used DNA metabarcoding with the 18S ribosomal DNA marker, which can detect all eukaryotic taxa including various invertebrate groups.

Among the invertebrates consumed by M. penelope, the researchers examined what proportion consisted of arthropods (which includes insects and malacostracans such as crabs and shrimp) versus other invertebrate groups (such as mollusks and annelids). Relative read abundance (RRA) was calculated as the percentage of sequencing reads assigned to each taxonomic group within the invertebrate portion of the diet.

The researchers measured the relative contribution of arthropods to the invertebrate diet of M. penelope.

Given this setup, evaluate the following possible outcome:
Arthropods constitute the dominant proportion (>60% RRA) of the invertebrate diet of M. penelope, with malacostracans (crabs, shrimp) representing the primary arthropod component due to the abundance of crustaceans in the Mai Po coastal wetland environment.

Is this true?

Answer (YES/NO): NO